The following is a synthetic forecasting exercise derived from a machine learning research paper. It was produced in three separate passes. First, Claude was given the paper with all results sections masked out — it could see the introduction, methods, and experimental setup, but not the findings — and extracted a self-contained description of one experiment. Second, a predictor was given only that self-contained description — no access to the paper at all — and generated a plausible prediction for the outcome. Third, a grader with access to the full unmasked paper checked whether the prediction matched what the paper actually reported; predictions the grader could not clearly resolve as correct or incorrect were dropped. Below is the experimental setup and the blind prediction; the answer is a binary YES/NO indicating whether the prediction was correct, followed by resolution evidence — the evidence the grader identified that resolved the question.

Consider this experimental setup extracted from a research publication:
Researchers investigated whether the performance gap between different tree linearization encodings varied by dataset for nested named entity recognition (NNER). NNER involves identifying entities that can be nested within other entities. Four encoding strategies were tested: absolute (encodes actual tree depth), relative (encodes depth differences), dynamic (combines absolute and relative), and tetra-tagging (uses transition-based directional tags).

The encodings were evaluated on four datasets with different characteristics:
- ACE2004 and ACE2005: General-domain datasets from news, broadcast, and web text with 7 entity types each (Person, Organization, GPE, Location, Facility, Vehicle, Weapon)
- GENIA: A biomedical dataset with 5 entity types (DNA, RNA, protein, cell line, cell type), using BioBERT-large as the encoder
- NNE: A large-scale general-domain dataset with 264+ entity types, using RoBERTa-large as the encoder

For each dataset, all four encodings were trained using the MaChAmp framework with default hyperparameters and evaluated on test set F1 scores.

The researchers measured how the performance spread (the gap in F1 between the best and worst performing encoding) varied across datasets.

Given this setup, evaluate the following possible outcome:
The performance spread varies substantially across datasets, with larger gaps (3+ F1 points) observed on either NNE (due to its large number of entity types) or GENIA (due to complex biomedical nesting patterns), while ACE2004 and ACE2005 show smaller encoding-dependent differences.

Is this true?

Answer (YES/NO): NO